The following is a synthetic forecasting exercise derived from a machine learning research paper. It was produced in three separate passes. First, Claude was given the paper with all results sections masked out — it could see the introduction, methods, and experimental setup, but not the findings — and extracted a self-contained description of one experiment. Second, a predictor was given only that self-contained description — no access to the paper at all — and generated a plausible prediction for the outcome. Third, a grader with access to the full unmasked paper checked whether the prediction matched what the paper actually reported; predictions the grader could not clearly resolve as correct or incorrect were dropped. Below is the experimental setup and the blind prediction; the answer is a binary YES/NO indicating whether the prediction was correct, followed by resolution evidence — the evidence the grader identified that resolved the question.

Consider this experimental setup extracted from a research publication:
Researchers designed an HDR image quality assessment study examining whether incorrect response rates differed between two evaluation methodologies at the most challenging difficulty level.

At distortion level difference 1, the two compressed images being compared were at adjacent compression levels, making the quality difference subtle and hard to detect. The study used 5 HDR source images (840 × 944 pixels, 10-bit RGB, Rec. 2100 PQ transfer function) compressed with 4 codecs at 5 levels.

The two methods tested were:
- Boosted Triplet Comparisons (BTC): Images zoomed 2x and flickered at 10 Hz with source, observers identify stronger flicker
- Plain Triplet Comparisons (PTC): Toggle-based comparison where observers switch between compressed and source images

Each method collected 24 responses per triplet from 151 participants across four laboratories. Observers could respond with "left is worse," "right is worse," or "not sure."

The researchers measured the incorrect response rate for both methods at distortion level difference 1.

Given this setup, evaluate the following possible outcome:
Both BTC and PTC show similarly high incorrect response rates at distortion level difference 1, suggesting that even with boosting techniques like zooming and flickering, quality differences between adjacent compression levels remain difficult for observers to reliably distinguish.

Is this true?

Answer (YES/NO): NO